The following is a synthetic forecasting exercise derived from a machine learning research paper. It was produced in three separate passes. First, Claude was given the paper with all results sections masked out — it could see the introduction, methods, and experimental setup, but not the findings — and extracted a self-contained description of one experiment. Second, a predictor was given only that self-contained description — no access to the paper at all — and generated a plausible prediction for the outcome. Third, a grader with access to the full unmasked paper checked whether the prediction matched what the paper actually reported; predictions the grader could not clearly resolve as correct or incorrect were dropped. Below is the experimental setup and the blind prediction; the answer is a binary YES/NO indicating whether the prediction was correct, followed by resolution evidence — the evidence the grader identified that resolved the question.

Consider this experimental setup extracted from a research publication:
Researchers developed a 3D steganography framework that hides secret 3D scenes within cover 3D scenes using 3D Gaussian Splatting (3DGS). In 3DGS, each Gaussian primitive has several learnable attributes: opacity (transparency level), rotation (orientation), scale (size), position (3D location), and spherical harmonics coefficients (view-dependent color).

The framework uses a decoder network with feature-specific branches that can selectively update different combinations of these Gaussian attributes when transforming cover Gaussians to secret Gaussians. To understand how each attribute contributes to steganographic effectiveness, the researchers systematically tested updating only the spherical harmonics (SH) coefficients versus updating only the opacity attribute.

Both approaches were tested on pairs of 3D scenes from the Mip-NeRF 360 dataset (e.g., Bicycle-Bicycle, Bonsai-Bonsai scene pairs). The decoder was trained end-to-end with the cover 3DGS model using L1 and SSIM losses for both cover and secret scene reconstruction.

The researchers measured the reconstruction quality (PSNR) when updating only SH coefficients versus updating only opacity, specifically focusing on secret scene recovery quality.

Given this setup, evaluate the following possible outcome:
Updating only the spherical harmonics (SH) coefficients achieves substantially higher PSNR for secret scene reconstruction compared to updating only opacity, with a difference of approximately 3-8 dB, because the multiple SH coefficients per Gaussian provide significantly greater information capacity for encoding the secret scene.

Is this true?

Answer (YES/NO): NO